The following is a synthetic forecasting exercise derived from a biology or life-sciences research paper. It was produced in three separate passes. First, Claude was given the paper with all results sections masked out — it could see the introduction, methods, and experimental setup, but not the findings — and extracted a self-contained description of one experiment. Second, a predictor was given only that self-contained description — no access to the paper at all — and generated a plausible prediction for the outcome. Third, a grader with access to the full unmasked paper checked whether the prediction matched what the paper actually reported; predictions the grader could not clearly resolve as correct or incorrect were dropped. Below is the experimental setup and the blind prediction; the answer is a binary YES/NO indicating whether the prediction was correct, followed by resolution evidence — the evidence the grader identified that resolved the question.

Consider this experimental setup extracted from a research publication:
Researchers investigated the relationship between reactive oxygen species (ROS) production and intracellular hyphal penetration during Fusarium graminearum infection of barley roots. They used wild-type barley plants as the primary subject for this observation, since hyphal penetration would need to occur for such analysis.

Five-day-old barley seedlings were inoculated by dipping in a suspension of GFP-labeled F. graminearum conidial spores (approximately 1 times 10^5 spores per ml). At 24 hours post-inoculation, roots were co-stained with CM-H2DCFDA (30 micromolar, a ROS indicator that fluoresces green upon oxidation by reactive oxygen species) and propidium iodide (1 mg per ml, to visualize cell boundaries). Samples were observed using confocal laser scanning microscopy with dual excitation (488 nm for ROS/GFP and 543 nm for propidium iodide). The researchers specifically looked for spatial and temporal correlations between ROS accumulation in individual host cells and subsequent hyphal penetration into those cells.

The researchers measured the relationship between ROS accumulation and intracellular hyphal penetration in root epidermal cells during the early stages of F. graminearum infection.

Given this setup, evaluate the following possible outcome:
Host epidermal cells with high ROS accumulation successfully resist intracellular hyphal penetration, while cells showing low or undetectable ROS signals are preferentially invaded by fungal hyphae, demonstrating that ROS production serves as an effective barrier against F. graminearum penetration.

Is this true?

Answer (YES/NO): NO